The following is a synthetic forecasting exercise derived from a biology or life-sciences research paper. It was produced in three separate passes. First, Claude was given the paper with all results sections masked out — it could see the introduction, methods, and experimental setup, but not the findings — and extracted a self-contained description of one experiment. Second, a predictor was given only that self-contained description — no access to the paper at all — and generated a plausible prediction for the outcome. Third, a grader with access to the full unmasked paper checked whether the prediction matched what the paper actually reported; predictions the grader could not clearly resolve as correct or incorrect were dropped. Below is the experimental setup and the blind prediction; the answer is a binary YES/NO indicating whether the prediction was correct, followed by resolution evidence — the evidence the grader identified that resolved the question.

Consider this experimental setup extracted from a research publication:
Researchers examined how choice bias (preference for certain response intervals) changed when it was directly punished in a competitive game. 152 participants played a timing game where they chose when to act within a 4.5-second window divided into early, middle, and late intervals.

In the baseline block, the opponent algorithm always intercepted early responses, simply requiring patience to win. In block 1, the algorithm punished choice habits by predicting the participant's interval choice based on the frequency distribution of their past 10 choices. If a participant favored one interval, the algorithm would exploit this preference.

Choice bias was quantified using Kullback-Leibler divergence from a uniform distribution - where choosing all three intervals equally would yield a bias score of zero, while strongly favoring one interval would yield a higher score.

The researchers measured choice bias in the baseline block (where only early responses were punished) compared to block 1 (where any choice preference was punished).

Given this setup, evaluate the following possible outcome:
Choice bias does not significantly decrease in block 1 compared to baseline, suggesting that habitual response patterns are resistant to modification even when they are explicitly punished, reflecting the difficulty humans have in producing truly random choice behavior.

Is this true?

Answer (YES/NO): NO